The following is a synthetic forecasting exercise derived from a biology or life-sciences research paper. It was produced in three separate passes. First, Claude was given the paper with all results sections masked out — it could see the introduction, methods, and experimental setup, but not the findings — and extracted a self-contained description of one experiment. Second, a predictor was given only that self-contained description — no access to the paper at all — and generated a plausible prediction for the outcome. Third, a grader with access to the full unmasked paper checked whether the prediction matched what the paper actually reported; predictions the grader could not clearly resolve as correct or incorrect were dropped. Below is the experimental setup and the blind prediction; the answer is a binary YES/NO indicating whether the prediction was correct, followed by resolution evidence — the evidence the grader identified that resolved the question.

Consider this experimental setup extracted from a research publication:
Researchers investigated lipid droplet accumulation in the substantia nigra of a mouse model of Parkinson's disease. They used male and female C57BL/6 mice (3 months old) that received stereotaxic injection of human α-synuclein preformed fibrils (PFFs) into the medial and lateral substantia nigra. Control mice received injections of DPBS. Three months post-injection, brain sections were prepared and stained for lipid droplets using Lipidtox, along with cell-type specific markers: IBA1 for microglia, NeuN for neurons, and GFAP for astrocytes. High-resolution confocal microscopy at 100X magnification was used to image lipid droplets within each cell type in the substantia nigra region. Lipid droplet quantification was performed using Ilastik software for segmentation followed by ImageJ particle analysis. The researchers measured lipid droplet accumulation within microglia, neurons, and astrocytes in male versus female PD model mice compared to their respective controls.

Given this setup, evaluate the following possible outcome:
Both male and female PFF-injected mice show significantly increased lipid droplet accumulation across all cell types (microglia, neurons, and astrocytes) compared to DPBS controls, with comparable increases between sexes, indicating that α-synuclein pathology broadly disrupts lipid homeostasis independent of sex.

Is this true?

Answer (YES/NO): NO